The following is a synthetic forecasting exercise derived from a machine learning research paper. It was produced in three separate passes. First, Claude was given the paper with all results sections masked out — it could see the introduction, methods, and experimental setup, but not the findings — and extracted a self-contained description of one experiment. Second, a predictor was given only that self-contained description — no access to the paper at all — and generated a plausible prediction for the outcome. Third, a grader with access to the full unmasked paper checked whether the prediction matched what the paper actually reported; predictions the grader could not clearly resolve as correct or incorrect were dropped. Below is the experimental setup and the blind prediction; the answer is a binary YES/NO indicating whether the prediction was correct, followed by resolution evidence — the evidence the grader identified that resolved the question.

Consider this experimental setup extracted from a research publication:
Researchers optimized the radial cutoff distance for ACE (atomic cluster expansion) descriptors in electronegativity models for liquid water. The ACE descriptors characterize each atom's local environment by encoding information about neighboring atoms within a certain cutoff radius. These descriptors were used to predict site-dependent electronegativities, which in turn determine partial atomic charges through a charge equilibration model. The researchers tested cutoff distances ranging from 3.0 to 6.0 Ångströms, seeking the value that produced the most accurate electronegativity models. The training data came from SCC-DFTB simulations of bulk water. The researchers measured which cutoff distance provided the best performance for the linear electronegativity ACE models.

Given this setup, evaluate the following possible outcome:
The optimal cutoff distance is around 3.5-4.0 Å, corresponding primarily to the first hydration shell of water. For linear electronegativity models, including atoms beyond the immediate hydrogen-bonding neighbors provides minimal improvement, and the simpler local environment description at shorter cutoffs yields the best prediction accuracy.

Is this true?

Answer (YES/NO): YES